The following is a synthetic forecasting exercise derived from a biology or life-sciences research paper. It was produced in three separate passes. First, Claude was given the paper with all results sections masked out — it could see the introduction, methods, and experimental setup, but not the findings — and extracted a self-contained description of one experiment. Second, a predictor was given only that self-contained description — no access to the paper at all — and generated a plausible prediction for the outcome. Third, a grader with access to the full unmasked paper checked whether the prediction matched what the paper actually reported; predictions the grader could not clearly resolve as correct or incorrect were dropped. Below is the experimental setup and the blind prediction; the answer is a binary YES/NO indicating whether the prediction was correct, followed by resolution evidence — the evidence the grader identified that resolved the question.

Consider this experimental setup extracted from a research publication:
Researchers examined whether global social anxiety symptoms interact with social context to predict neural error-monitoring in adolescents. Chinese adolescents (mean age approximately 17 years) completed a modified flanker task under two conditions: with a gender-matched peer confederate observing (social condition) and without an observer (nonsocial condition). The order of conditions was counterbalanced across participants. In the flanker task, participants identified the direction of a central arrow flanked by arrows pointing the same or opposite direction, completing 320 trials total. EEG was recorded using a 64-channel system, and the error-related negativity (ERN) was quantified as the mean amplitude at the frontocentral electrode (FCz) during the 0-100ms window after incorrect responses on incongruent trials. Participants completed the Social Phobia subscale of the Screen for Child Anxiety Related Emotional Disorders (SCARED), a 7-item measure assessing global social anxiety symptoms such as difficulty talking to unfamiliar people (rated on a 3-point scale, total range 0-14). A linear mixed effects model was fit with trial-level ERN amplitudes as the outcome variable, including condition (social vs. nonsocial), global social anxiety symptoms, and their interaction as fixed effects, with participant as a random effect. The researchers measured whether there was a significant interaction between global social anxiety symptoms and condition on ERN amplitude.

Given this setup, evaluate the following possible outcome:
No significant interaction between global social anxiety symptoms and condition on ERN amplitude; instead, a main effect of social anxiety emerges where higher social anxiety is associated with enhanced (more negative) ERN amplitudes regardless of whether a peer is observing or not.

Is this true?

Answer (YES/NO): NO